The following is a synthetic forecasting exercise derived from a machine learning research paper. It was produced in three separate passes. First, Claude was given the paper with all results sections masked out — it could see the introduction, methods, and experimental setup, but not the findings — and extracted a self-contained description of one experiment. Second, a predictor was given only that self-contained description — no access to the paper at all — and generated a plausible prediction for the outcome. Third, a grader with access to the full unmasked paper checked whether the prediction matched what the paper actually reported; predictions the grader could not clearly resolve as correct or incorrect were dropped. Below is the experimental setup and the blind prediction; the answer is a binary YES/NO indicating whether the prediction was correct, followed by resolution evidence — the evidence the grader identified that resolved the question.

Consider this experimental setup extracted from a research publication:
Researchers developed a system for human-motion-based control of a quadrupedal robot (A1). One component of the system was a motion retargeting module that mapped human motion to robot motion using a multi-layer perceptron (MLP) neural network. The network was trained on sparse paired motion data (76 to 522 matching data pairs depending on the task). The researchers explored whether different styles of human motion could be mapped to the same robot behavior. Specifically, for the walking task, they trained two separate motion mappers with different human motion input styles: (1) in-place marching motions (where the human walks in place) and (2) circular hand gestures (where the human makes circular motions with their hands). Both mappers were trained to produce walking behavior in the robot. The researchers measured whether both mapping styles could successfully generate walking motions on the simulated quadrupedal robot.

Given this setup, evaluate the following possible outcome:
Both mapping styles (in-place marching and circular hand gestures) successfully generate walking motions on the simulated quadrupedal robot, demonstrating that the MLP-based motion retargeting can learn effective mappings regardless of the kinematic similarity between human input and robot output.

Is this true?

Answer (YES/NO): YES